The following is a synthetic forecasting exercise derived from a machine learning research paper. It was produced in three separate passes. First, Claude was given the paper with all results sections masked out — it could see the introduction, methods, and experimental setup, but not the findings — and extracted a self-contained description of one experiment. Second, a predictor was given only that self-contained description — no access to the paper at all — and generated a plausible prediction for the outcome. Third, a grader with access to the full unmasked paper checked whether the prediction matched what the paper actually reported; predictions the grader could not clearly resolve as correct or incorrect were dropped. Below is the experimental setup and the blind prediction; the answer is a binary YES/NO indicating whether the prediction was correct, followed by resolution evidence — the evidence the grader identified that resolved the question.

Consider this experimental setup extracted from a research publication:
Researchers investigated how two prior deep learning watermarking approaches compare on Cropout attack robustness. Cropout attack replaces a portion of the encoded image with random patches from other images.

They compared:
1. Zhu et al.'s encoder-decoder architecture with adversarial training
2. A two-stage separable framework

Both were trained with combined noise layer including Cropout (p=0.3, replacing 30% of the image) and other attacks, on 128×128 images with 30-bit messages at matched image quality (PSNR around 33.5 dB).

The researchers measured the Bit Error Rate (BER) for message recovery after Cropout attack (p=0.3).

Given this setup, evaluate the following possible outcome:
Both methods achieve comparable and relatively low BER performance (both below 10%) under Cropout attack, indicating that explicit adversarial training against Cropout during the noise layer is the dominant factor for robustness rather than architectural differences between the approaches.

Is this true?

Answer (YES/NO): NO